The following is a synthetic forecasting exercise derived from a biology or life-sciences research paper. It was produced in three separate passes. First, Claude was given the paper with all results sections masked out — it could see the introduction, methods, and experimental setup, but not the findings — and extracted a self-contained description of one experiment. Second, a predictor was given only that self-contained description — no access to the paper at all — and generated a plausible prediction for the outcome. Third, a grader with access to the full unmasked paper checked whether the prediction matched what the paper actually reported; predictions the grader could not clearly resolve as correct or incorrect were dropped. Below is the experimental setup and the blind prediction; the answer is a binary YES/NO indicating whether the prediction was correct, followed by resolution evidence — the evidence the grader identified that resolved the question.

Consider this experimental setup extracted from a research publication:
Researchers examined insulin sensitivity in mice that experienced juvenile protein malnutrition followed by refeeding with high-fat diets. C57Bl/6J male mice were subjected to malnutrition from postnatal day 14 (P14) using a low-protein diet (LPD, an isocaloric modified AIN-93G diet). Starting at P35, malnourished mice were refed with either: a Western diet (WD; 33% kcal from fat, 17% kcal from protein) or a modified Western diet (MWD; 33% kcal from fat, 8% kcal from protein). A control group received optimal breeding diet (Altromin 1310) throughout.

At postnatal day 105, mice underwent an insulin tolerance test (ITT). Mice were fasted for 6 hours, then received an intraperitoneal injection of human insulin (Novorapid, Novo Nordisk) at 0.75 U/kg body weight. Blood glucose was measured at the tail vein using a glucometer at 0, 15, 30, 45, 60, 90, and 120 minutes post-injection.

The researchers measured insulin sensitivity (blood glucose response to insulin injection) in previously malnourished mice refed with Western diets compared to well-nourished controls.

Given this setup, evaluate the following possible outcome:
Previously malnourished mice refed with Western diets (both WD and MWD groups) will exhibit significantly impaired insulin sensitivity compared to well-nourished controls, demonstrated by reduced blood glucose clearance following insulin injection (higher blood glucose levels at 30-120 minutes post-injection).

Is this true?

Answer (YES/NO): NO